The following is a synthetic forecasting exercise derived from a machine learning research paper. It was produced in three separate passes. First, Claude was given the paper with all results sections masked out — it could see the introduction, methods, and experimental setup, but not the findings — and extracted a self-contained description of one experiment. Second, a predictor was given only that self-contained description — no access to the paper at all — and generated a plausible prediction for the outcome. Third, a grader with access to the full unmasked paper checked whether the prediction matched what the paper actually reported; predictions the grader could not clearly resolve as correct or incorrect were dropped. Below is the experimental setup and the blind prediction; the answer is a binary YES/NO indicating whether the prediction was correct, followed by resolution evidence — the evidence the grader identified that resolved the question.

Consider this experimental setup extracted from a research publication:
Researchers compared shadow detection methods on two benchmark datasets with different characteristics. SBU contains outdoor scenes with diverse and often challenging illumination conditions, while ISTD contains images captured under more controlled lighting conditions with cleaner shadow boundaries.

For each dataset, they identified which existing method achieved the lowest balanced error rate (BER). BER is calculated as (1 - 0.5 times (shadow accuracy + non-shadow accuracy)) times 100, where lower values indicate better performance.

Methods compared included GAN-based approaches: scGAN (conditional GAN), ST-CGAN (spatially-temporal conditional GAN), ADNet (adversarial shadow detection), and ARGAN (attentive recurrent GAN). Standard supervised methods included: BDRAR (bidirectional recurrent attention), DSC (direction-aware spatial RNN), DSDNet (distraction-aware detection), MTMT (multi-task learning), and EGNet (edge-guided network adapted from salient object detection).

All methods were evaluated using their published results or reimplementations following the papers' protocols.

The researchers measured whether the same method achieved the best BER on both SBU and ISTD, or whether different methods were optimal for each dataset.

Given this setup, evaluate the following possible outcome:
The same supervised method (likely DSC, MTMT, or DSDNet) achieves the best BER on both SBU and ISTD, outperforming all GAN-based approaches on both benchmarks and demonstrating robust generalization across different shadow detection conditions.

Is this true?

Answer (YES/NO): NO